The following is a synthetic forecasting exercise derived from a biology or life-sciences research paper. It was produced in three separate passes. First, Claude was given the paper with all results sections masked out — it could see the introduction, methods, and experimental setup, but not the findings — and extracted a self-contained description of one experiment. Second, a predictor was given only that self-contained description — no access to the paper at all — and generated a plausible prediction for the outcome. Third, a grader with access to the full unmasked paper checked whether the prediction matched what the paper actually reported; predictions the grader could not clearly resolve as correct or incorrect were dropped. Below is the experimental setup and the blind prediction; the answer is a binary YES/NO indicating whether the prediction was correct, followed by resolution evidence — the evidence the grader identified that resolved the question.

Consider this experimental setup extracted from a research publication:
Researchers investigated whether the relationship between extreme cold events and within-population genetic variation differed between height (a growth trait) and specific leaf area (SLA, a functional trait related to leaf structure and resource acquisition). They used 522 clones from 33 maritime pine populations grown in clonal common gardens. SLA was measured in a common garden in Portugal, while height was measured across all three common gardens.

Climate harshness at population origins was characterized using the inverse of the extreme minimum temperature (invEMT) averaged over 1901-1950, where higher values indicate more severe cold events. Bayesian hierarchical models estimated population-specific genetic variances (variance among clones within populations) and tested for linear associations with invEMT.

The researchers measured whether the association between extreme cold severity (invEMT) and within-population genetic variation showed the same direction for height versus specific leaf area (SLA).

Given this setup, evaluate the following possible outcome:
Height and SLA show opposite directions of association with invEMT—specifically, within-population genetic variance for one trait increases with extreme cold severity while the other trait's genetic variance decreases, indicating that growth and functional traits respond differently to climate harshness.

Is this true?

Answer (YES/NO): YES